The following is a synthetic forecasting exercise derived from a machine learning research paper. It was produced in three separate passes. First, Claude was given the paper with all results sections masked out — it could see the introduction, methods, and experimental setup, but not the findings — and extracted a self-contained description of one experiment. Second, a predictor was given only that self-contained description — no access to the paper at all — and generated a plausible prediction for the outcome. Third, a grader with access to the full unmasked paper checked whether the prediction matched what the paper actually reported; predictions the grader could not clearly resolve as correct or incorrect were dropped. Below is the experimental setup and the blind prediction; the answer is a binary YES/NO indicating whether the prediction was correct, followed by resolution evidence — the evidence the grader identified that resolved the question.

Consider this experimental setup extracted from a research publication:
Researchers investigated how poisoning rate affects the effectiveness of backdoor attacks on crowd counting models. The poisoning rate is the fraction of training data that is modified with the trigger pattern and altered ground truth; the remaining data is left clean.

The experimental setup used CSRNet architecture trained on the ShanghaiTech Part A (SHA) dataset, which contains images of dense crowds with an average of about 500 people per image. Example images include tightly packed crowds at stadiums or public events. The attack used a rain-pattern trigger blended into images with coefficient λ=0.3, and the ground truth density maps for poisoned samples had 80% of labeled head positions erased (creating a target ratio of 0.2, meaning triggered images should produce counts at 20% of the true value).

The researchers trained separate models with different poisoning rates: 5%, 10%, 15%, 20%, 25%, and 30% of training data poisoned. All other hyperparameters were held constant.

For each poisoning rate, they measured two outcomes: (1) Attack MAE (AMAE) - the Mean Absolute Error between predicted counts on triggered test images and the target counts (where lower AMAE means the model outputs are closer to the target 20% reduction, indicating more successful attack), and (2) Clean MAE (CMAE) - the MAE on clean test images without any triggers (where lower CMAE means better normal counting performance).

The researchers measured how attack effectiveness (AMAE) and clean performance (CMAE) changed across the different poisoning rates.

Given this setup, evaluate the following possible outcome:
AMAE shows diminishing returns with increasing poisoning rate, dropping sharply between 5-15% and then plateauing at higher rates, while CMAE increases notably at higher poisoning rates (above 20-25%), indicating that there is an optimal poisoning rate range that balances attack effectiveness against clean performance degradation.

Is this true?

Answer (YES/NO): NO